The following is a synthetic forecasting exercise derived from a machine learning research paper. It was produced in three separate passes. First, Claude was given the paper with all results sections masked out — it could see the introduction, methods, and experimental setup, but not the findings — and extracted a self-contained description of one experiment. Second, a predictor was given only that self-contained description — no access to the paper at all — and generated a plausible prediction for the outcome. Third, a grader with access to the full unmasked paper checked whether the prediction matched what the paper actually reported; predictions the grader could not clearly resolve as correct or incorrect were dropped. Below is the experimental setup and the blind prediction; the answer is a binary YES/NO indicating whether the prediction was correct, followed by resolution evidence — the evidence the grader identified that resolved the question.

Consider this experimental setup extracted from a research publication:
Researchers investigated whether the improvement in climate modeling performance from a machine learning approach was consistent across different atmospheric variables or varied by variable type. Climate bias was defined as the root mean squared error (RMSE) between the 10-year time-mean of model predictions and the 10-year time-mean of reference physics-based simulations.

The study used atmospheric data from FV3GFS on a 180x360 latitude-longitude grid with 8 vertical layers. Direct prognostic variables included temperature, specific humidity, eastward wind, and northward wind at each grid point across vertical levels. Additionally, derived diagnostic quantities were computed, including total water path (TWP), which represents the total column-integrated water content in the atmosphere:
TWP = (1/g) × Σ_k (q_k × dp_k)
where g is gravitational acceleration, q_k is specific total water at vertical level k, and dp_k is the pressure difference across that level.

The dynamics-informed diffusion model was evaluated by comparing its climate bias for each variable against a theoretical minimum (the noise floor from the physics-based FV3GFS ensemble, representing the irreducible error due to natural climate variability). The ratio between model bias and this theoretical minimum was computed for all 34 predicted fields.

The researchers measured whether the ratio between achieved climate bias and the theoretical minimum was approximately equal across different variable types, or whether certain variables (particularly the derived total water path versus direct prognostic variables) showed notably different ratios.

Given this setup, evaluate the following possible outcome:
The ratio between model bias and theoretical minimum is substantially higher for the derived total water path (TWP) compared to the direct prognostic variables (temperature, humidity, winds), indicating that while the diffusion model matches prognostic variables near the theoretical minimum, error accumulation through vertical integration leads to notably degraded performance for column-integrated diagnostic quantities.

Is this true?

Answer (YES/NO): NO